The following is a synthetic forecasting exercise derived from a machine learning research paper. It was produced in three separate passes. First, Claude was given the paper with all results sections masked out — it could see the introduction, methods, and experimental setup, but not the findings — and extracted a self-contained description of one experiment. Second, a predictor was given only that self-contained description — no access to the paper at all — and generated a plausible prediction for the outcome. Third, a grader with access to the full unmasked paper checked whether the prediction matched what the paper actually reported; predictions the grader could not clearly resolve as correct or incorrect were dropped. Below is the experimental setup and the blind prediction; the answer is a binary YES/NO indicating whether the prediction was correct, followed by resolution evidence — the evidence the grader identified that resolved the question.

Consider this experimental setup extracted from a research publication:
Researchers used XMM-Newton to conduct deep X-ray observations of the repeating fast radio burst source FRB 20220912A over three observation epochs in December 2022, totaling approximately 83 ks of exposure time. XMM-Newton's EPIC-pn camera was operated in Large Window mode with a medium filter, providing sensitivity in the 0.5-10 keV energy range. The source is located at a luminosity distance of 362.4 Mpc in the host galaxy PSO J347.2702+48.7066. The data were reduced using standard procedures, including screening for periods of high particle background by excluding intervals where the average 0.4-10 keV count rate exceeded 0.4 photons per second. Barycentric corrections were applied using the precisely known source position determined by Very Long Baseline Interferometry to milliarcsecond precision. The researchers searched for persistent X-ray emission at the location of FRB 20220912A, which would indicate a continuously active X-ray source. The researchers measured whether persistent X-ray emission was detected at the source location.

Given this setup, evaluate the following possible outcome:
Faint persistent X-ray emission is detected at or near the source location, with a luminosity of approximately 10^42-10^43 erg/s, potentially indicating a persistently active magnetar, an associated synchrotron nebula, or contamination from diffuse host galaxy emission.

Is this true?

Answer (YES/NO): NO